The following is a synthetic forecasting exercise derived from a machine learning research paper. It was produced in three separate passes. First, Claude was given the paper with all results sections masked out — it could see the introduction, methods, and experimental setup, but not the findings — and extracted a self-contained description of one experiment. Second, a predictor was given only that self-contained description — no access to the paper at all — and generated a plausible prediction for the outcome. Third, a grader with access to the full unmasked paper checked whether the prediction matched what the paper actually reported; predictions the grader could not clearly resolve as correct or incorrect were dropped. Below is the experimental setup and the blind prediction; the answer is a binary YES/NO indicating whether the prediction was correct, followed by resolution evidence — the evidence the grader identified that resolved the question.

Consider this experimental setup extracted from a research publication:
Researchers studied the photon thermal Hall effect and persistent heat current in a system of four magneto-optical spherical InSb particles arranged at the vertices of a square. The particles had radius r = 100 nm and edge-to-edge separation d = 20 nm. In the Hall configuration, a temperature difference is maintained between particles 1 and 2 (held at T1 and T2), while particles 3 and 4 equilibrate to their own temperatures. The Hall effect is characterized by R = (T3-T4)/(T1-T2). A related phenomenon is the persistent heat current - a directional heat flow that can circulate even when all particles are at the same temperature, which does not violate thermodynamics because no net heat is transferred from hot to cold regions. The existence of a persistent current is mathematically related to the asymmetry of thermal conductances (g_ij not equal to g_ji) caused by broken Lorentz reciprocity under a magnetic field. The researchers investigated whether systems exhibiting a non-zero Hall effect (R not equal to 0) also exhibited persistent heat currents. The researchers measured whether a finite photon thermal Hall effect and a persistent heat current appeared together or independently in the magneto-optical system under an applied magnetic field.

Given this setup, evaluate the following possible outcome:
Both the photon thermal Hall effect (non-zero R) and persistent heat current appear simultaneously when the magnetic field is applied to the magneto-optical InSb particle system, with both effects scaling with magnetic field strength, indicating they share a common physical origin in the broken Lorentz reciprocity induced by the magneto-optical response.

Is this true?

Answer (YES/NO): YES